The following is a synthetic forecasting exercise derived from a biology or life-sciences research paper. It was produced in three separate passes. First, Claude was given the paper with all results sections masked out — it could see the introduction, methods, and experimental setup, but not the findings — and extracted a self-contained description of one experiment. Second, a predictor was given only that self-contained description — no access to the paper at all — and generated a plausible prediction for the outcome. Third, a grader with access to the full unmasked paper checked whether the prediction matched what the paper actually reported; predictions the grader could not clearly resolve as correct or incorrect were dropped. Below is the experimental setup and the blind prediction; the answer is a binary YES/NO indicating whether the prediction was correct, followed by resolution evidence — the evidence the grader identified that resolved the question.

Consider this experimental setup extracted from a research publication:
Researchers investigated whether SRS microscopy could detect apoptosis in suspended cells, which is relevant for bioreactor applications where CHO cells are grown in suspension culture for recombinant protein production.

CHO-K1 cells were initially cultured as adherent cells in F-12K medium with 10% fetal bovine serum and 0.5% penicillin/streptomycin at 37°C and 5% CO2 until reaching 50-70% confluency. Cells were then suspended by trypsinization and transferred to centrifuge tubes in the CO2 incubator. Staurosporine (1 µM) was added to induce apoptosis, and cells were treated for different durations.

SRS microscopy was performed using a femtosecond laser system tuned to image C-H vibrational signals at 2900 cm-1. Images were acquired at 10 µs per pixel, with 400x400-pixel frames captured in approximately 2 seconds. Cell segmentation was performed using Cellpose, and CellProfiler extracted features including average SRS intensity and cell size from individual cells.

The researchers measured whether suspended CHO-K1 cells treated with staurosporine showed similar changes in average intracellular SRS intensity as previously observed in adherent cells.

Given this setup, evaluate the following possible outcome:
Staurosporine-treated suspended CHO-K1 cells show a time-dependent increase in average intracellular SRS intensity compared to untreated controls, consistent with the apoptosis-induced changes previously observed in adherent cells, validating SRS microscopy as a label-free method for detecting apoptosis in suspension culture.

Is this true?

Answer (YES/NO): NO